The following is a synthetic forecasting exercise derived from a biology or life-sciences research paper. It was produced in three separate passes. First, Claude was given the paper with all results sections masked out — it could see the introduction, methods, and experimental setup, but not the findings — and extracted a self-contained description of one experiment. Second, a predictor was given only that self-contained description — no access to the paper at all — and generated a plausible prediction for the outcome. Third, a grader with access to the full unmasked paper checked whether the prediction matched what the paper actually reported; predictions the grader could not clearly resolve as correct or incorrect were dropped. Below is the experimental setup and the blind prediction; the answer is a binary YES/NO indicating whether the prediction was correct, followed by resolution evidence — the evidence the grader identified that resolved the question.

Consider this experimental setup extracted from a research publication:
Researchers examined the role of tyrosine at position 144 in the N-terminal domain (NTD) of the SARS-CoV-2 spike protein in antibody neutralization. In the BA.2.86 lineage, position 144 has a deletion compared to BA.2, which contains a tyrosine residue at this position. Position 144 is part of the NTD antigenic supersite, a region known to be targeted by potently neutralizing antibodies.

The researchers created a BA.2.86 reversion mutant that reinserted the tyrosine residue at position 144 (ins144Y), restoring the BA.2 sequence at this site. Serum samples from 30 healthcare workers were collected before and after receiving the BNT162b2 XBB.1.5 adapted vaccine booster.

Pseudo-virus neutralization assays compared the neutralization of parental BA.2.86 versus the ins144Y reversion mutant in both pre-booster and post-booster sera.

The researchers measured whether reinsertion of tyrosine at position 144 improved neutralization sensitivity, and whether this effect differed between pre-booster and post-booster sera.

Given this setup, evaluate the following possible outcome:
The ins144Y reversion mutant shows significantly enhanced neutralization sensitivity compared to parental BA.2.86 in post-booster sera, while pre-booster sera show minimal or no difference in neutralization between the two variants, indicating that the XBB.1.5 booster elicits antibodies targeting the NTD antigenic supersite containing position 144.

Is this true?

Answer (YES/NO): YES